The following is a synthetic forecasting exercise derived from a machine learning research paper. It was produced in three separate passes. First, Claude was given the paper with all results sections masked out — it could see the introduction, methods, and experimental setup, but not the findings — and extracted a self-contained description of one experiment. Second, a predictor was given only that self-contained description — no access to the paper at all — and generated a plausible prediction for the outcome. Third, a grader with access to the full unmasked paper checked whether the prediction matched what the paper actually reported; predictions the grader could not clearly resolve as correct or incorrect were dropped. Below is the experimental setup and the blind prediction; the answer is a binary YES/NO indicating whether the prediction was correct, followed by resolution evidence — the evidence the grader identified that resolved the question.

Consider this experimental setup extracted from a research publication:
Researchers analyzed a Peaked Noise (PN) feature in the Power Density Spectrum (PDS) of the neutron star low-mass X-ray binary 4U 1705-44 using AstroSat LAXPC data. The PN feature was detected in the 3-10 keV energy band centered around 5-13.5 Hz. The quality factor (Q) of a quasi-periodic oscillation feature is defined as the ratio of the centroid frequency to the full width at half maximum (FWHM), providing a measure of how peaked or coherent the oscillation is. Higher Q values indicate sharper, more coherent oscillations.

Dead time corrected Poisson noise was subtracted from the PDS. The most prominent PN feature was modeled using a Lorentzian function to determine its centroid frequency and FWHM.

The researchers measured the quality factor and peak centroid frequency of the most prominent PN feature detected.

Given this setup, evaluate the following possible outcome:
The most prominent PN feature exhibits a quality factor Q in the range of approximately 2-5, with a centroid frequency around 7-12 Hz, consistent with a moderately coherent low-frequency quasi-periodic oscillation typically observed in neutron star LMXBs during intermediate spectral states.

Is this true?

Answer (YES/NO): NO